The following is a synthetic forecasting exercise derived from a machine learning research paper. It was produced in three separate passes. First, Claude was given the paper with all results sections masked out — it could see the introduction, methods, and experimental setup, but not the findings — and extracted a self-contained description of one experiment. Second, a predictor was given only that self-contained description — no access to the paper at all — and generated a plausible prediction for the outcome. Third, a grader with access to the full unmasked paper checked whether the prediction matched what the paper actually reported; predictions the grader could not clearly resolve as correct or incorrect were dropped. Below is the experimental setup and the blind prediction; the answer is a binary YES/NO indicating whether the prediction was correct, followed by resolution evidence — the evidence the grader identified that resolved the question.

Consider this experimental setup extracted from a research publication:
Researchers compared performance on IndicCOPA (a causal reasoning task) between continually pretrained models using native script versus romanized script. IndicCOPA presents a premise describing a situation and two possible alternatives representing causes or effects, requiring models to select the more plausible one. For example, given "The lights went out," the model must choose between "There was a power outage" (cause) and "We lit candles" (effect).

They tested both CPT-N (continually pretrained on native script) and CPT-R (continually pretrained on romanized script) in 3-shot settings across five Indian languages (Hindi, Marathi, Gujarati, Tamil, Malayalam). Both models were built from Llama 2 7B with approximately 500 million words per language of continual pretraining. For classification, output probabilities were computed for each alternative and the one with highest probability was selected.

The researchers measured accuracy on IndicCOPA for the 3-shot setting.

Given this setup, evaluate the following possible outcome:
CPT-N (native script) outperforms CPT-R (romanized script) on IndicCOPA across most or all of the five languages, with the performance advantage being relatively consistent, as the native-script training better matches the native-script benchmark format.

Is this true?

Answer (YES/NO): NO